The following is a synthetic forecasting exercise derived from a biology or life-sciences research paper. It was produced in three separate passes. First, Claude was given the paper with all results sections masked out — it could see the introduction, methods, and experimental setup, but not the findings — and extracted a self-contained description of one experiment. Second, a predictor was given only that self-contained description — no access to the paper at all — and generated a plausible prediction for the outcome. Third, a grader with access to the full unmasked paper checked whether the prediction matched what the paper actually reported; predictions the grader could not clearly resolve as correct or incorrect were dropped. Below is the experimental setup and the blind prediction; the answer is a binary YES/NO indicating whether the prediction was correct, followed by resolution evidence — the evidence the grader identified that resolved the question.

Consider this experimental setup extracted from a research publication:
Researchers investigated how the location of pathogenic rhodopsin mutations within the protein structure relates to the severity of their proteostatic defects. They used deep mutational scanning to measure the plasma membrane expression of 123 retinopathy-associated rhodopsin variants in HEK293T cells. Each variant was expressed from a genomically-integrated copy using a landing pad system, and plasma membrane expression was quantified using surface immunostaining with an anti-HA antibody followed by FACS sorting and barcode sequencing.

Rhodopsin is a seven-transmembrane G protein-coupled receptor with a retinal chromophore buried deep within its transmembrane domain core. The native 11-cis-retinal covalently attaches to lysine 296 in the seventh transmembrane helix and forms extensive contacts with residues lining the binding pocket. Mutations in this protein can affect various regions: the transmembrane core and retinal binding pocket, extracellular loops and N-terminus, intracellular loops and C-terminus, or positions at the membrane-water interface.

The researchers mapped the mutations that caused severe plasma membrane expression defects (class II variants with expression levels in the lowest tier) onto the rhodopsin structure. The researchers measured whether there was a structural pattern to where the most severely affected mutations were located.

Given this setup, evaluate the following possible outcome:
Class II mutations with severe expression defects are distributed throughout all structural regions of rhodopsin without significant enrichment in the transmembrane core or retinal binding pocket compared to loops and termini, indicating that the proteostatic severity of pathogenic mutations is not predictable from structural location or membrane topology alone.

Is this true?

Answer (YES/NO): NO